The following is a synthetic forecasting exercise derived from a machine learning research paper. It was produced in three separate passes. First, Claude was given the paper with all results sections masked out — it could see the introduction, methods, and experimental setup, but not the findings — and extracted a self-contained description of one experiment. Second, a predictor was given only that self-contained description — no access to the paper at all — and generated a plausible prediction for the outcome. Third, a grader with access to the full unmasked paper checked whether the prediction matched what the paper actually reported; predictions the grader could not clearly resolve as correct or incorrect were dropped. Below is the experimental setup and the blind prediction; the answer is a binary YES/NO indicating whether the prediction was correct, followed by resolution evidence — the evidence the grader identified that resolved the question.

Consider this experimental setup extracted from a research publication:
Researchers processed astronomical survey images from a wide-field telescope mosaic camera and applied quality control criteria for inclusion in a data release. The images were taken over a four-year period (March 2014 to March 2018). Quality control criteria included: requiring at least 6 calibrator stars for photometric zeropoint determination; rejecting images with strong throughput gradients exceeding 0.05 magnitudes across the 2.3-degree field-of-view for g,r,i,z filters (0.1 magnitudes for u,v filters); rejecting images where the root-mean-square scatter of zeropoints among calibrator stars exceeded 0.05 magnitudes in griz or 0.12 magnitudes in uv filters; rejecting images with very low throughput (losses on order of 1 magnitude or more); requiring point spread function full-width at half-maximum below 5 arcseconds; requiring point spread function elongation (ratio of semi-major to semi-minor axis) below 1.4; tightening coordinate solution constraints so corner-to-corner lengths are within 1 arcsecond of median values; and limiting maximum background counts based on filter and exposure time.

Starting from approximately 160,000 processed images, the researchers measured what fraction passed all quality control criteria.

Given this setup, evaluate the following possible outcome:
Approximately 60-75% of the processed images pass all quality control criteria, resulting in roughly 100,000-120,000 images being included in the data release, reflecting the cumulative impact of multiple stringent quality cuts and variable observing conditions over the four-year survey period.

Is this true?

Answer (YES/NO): NO